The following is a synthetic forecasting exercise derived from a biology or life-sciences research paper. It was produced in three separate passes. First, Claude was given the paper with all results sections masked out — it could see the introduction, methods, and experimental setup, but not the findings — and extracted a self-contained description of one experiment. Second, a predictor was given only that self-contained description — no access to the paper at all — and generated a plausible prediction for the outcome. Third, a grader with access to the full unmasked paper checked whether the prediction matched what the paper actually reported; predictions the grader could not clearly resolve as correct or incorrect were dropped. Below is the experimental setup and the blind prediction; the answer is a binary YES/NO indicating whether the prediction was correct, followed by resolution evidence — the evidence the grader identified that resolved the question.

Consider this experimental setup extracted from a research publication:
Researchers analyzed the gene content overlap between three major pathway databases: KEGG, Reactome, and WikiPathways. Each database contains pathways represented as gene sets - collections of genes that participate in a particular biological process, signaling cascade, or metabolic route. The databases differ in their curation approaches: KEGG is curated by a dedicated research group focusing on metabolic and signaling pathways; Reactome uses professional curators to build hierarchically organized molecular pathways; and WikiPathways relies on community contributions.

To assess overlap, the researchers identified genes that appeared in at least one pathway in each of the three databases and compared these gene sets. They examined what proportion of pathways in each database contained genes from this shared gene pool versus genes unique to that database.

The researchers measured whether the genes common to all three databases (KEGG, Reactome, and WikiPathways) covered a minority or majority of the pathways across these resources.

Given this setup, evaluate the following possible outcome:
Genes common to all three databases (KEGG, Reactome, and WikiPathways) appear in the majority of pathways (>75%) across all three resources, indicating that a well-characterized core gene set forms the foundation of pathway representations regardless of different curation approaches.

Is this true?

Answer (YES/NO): YES